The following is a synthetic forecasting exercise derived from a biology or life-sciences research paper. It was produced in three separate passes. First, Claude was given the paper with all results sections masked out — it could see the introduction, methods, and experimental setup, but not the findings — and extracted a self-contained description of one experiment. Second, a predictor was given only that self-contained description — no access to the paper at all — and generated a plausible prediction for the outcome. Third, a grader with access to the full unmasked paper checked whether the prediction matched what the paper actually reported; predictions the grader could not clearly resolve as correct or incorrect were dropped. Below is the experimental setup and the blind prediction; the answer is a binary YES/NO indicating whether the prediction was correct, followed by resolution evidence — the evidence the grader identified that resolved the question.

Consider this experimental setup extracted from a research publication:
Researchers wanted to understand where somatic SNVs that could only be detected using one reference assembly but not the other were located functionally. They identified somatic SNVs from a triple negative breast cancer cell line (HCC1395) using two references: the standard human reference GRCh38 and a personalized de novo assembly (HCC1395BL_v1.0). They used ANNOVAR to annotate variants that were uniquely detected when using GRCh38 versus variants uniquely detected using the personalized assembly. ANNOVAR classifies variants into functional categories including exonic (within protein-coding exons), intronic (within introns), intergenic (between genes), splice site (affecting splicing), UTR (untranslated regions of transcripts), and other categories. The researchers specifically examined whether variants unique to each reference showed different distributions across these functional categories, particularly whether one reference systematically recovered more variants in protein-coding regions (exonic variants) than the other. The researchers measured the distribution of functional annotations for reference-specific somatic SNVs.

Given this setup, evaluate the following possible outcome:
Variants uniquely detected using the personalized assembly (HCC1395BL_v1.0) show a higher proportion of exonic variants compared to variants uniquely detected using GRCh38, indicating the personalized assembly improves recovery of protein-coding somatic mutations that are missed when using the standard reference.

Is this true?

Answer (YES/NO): NO